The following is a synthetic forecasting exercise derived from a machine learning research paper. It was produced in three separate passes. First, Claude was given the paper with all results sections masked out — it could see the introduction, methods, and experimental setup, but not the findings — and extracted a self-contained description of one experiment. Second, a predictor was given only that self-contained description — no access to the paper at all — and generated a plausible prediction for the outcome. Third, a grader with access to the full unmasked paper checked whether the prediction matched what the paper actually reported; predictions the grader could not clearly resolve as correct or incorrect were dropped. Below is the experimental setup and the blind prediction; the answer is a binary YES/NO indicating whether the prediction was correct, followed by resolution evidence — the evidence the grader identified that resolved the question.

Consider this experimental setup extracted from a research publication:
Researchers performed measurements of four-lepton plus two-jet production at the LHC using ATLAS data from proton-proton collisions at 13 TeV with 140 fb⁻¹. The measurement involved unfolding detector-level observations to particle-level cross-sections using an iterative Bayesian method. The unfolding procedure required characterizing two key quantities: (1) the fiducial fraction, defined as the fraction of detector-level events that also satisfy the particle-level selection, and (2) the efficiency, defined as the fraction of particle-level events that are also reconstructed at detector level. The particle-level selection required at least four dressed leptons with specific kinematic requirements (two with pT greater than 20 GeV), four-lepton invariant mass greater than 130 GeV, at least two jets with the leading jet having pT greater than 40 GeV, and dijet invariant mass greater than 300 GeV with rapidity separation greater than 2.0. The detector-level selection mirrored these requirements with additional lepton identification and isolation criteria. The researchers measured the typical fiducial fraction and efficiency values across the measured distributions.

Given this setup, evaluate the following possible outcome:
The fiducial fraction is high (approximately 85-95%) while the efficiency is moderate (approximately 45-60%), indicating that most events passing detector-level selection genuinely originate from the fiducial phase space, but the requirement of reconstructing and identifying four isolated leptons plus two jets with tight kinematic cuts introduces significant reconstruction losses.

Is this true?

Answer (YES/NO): NO